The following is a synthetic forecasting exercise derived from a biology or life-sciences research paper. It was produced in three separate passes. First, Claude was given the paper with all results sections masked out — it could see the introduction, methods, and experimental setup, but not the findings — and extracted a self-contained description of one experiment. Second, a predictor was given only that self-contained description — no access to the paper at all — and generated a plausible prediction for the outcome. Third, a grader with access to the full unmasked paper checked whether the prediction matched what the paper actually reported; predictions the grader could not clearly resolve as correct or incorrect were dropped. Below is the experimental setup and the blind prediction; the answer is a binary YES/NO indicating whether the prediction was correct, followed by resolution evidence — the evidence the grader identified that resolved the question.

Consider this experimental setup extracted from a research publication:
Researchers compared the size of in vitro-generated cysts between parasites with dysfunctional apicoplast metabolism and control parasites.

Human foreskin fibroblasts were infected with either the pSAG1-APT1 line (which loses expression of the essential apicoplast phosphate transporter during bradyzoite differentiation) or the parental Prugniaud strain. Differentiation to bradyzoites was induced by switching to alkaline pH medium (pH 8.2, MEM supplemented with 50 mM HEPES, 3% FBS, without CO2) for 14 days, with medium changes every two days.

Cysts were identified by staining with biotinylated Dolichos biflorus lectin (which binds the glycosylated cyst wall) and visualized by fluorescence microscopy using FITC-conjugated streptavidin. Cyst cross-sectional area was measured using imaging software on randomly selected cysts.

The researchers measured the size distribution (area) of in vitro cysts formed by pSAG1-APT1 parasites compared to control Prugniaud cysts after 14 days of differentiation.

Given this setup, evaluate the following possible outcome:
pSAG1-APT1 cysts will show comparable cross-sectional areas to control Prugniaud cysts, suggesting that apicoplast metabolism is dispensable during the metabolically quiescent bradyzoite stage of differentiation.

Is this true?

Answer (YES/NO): NO